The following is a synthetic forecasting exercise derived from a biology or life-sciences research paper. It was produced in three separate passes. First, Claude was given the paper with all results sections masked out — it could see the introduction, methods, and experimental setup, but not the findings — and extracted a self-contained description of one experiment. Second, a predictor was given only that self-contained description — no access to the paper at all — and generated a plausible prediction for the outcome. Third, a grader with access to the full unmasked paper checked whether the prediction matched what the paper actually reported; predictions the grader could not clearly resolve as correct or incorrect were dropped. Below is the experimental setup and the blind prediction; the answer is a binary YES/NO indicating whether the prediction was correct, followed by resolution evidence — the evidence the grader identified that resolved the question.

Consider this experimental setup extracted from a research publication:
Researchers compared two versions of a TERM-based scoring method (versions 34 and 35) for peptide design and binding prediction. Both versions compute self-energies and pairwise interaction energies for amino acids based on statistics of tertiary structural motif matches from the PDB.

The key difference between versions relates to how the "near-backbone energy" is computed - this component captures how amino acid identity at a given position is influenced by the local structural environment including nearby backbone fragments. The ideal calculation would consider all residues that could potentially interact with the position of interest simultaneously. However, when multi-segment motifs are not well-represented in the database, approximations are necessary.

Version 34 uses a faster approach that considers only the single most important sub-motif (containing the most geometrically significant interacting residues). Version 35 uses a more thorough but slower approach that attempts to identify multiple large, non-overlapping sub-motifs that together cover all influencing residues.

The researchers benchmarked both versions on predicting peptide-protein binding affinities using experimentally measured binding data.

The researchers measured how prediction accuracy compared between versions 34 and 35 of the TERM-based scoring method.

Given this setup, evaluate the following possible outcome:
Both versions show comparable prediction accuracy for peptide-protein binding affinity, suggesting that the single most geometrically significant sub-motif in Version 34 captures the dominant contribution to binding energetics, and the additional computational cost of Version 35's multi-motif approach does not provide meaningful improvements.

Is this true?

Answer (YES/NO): YES